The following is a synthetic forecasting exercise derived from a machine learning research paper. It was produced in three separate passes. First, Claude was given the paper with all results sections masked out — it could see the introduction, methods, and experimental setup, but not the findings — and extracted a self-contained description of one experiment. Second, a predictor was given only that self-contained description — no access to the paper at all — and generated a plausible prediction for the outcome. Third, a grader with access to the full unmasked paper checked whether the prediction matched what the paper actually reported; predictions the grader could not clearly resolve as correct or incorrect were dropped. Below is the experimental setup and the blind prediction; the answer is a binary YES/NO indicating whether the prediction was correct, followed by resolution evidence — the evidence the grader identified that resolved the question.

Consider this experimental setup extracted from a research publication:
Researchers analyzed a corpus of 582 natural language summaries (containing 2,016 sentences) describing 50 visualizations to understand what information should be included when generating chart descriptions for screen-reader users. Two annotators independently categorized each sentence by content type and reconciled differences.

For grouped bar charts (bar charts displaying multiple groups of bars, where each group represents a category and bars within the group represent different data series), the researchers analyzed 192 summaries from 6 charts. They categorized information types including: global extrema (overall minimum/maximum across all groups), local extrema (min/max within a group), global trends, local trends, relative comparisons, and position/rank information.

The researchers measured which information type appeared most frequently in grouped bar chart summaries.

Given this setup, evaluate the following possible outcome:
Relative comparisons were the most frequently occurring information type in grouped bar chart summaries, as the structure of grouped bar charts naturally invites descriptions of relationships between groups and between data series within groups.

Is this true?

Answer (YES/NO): NO